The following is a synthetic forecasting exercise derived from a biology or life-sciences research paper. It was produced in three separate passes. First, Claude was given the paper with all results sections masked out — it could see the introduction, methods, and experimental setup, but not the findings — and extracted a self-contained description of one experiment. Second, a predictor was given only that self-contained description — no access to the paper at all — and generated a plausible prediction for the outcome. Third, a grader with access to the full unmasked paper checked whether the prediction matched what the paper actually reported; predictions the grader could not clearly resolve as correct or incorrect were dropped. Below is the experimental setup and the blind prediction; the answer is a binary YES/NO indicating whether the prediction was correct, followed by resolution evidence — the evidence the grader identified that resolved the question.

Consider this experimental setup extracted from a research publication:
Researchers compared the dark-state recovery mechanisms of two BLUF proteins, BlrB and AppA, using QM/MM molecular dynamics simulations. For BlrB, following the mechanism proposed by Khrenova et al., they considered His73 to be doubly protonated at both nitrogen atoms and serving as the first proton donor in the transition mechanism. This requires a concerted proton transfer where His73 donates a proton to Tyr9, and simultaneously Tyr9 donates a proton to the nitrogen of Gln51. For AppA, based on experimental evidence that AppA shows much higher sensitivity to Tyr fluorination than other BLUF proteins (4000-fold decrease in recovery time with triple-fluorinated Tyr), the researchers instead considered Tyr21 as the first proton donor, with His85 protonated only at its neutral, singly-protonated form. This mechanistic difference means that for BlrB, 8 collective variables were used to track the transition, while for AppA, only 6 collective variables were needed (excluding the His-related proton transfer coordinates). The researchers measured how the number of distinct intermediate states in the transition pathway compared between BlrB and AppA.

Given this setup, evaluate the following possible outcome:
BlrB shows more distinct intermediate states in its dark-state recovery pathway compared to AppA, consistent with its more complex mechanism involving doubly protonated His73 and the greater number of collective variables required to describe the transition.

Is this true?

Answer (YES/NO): NO